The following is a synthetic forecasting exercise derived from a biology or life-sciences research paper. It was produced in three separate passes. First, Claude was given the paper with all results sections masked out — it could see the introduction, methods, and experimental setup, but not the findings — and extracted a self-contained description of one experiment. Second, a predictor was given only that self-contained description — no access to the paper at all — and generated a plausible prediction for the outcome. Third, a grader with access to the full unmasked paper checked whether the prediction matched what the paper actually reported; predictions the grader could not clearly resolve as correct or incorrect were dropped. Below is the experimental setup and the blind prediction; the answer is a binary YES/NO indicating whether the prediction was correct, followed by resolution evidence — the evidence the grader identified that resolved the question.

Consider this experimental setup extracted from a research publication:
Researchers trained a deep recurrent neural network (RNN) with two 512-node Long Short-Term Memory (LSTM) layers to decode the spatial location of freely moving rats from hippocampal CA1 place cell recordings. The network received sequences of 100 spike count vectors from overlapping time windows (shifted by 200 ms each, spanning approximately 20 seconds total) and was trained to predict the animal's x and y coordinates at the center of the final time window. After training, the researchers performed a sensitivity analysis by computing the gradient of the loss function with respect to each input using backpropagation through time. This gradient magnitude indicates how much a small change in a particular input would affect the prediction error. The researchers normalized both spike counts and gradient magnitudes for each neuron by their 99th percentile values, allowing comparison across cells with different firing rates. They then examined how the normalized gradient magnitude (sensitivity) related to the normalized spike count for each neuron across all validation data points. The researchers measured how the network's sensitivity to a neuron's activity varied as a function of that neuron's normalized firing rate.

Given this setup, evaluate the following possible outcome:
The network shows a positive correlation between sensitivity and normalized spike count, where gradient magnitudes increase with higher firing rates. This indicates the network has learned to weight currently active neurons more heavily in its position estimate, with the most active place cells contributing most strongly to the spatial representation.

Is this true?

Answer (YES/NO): NO